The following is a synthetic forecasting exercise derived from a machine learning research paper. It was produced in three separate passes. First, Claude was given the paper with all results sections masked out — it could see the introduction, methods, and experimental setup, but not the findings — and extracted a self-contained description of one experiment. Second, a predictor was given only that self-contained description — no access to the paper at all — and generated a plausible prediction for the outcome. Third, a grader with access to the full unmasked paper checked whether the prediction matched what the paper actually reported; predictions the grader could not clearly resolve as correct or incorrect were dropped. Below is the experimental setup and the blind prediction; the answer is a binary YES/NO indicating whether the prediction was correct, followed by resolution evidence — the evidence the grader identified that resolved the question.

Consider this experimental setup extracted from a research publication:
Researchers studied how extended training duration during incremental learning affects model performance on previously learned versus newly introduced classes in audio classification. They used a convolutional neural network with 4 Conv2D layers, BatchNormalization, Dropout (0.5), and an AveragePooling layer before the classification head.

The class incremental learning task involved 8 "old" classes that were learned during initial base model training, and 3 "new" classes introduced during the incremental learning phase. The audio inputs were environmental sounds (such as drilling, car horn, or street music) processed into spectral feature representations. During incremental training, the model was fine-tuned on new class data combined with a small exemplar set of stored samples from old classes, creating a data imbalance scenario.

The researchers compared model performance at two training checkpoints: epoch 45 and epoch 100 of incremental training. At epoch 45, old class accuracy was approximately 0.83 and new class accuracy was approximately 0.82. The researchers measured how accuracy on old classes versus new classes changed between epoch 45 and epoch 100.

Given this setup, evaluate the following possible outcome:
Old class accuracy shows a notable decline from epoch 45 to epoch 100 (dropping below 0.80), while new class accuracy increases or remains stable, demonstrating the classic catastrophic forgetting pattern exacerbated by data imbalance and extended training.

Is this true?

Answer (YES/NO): NO